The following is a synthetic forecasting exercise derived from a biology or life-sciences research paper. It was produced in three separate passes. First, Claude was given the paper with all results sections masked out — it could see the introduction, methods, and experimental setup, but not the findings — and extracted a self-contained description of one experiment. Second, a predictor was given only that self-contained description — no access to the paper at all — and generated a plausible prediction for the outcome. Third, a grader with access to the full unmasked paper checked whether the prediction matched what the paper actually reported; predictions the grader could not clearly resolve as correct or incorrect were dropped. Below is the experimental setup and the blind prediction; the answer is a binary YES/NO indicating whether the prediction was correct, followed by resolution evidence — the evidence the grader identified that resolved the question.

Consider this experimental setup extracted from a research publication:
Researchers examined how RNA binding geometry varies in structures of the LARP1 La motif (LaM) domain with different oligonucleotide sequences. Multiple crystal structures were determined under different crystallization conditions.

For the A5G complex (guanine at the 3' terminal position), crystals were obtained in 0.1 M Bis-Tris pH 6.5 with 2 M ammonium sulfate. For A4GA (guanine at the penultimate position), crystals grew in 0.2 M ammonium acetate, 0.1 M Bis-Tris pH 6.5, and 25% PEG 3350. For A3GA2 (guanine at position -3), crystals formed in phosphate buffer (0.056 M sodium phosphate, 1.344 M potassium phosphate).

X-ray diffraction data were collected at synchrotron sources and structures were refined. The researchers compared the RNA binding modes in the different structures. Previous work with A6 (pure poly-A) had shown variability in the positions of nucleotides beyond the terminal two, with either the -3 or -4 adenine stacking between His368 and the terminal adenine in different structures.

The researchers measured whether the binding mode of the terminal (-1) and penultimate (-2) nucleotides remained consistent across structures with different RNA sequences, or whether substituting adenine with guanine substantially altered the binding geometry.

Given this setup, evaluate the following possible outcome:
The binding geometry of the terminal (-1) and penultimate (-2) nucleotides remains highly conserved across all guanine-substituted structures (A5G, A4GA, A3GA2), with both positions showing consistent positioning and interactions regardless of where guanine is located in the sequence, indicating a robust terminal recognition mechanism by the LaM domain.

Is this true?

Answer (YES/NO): YES